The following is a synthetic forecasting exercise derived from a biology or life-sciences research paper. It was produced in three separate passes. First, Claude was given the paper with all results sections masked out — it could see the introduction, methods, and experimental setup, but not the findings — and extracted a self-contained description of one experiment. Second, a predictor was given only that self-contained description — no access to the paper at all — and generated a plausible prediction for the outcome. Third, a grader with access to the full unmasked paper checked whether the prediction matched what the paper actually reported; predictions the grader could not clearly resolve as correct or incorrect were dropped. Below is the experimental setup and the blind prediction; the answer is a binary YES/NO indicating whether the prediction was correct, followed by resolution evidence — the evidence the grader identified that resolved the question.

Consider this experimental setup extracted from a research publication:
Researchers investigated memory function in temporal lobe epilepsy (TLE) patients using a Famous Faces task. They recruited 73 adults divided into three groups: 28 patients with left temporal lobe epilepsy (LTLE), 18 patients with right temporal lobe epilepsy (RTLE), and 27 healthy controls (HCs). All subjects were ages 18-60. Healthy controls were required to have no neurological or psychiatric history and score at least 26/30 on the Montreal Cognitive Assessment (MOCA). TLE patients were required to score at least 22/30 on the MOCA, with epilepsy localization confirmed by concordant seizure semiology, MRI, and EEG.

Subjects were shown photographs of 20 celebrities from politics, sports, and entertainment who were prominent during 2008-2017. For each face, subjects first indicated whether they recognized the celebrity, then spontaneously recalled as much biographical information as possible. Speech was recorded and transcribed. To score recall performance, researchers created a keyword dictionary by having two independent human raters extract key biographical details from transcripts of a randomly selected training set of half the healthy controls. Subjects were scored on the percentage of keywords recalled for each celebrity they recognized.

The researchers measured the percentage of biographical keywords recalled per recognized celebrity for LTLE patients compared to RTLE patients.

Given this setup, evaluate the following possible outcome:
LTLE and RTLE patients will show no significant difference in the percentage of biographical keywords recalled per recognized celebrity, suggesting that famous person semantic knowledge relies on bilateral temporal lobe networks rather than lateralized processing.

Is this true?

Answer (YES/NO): NO